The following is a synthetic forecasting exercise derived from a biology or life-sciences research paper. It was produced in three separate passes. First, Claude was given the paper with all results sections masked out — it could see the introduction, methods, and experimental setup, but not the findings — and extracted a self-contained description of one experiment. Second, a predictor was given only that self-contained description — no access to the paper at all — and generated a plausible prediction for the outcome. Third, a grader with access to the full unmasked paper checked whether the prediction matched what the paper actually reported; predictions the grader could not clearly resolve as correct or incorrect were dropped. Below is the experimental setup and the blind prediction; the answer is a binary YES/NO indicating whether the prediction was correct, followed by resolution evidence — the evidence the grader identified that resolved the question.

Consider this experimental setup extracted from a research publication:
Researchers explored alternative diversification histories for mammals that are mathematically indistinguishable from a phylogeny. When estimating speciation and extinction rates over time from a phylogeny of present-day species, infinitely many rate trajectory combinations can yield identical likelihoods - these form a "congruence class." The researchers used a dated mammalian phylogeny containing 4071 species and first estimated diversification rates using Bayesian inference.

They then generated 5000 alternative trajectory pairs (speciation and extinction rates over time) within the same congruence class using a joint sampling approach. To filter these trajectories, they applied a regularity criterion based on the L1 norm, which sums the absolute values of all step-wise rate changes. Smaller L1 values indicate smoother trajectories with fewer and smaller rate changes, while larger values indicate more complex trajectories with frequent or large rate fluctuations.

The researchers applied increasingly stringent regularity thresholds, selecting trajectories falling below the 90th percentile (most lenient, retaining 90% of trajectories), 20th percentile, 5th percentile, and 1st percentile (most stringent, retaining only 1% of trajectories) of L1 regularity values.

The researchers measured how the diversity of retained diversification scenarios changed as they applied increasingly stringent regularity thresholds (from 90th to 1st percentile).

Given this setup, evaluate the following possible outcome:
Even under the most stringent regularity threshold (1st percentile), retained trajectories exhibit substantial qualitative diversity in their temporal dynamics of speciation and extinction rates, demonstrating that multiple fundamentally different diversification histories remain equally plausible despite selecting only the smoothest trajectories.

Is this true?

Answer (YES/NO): NO